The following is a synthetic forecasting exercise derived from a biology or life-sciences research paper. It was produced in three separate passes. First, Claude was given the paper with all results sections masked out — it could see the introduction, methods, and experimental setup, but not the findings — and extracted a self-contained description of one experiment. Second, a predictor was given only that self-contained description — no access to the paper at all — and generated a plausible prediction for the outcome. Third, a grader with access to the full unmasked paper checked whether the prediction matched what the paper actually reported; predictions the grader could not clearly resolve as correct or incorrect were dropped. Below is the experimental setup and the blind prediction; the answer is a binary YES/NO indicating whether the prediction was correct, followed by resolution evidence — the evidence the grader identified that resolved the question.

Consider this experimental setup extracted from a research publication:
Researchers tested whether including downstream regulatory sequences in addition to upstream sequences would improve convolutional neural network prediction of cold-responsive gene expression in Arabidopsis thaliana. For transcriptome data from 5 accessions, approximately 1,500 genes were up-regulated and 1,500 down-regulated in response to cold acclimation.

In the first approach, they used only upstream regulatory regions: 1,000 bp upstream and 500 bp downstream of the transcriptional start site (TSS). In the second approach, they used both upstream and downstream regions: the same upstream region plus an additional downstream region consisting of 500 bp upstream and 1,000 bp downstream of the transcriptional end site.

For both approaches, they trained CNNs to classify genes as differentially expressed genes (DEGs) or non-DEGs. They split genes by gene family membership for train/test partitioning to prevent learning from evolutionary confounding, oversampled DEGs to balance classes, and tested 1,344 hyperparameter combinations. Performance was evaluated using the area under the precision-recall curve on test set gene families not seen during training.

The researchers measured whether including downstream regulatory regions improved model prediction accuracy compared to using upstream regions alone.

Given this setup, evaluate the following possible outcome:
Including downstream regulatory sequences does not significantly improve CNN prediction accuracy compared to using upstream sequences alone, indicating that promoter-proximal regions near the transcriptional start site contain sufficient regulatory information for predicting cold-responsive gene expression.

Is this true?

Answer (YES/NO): YES